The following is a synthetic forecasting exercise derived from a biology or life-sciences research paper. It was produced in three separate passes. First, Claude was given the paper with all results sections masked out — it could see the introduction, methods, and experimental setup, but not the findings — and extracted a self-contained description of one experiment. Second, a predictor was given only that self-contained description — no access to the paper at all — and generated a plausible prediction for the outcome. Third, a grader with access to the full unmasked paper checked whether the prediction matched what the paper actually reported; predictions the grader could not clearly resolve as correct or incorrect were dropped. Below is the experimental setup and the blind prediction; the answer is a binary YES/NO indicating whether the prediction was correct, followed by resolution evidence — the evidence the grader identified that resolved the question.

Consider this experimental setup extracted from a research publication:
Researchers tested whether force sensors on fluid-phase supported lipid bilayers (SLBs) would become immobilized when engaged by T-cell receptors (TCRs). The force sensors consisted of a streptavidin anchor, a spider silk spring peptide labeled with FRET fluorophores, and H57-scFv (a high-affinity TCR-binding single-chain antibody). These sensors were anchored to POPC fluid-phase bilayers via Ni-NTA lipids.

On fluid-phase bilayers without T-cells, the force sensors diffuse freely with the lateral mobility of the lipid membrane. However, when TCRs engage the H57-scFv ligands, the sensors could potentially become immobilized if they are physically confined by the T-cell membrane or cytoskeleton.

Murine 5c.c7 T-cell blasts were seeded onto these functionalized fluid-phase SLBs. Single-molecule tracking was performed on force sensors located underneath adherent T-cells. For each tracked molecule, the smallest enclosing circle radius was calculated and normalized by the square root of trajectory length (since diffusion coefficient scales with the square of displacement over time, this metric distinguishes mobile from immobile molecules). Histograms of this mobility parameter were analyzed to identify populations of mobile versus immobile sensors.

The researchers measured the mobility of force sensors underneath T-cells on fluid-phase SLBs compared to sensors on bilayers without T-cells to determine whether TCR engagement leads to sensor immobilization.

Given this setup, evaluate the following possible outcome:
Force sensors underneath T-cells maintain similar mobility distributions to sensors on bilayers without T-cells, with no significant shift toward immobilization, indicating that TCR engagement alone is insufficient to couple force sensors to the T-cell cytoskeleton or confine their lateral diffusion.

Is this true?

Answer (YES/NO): NO